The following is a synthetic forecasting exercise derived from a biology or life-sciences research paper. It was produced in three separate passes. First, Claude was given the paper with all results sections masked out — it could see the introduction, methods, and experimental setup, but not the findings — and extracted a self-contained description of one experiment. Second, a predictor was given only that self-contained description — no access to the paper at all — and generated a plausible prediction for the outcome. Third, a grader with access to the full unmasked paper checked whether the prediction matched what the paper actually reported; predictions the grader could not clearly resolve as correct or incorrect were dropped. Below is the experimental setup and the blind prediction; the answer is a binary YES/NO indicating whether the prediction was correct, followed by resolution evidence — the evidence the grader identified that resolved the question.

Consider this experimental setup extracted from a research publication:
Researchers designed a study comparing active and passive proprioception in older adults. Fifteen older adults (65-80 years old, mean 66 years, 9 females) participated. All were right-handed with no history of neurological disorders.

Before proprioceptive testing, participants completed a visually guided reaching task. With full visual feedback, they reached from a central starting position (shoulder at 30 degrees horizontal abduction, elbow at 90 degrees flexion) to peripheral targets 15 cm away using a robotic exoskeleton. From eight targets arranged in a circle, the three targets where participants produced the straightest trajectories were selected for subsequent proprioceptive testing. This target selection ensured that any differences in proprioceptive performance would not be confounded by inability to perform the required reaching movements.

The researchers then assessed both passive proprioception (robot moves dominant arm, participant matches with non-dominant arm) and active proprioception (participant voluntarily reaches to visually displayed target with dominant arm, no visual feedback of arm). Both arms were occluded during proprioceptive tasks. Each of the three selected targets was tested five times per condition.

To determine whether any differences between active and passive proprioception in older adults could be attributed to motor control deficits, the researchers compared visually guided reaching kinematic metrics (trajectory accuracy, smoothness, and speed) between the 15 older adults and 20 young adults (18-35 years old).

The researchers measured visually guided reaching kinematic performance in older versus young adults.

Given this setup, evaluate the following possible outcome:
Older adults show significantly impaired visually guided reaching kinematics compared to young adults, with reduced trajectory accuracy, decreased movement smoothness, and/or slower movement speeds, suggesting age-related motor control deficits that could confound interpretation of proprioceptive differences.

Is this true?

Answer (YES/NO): NO